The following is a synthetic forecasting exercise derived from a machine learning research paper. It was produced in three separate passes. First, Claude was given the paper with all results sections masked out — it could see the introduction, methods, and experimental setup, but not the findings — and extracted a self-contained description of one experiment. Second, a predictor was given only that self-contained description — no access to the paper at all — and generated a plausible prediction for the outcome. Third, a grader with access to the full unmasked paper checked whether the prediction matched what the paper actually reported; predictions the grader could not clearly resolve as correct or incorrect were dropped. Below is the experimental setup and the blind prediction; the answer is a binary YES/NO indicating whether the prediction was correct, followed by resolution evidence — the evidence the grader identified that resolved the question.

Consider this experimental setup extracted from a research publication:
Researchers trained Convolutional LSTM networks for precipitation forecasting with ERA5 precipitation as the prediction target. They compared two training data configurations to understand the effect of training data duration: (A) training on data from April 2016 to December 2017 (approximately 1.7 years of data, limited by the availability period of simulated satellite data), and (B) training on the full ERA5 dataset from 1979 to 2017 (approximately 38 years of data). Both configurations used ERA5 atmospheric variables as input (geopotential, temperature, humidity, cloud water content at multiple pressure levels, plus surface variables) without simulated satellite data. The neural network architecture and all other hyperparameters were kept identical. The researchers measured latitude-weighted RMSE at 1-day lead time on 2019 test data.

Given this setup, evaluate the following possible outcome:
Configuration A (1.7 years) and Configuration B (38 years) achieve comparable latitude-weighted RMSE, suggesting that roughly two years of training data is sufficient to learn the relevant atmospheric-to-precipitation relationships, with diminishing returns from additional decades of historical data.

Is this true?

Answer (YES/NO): NO